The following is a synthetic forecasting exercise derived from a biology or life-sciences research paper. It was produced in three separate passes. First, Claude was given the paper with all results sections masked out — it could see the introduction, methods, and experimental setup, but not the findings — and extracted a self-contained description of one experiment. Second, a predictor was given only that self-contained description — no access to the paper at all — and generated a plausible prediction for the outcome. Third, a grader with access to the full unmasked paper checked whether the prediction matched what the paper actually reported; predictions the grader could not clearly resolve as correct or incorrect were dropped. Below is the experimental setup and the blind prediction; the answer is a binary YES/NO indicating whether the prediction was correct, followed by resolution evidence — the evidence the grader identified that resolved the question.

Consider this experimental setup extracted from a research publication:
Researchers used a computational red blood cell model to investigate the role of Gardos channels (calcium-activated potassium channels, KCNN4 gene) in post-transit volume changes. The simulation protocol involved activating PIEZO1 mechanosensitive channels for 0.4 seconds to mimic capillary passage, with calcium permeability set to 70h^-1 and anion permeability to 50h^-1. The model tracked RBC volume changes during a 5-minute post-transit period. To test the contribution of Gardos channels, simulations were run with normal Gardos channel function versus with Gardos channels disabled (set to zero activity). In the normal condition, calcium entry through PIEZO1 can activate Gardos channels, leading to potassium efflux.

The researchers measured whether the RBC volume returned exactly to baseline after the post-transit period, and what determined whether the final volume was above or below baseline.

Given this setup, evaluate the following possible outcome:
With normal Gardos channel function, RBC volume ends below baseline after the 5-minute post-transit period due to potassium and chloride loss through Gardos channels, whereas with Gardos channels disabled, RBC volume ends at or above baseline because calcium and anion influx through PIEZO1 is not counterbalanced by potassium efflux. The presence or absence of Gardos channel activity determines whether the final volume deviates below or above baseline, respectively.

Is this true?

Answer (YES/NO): YES